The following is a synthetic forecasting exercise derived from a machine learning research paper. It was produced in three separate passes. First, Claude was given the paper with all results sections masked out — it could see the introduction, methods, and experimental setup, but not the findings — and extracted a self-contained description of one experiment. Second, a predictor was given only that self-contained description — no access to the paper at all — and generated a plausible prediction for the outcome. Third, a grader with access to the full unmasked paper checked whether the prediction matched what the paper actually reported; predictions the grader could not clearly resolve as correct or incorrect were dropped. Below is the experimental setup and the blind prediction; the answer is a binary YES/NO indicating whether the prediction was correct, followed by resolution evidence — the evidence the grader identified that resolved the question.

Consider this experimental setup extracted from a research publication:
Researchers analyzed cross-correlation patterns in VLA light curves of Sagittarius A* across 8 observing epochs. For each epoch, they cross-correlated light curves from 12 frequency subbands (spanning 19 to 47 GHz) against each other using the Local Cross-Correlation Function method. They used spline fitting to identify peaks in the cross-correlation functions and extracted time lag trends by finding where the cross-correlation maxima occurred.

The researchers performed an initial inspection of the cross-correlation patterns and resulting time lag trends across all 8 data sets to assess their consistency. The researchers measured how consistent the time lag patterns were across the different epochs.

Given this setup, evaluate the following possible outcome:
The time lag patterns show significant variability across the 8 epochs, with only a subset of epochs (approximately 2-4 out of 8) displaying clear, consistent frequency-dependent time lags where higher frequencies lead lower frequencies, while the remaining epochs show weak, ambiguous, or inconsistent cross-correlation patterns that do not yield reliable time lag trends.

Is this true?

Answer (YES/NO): YES